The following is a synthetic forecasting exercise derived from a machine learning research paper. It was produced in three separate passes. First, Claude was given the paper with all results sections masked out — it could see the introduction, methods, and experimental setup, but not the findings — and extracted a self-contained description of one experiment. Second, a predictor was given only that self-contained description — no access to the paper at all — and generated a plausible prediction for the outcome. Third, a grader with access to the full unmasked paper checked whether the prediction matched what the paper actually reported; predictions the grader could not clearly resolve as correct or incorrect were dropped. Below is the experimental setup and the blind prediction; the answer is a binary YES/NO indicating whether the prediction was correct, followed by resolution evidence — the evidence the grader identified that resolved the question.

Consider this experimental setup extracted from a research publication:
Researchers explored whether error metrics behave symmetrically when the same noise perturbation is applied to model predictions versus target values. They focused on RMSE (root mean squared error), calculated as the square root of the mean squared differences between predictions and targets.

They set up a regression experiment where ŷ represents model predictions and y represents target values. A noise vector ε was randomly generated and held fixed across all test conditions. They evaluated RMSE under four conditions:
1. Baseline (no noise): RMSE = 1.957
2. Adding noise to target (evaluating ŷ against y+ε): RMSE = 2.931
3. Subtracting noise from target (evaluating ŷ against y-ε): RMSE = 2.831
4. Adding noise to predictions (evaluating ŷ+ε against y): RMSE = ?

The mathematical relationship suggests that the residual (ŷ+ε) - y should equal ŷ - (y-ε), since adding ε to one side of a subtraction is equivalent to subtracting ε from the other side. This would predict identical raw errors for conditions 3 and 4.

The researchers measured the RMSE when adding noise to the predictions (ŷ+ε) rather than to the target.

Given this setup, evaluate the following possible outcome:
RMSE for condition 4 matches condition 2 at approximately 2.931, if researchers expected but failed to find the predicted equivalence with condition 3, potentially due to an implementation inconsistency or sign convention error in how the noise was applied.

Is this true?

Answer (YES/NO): NO